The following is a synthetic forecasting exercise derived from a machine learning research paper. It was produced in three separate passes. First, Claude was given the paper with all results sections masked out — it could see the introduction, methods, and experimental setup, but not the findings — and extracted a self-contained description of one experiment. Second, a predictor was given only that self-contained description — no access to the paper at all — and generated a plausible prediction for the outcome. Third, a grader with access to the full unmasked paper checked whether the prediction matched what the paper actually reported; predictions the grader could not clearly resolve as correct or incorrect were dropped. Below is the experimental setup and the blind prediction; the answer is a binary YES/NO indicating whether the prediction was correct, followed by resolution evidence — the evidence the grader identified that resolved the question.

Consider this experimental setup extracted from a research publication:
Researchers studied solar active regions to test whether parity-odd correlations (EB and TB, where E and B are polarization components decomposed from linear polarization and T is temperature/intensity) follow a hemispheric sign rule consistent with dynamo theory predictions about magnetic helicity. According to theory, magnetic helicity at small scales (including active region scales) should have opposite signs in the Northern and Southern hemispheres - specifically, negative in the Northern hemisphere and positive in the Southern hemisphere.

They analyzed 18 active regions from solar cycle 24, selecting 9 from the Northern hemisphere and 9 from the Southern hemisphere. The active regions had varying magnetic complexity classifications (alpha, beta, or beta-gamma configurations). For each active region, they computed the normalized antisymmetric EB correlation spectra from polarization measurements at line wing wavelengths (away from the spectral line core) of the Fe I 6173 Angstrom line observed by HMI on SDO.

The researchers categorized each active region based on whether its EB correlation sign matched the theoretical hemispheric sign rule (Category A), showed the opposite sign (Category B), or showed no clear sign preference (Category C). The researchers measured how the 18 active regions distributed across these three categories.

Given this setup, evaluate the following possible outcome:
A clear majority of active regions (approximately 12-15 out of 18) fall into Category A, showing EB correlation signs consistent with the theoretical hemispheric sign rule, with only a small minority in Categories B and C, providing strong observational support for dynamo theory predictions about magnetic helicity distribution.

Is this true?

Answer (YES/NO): YES